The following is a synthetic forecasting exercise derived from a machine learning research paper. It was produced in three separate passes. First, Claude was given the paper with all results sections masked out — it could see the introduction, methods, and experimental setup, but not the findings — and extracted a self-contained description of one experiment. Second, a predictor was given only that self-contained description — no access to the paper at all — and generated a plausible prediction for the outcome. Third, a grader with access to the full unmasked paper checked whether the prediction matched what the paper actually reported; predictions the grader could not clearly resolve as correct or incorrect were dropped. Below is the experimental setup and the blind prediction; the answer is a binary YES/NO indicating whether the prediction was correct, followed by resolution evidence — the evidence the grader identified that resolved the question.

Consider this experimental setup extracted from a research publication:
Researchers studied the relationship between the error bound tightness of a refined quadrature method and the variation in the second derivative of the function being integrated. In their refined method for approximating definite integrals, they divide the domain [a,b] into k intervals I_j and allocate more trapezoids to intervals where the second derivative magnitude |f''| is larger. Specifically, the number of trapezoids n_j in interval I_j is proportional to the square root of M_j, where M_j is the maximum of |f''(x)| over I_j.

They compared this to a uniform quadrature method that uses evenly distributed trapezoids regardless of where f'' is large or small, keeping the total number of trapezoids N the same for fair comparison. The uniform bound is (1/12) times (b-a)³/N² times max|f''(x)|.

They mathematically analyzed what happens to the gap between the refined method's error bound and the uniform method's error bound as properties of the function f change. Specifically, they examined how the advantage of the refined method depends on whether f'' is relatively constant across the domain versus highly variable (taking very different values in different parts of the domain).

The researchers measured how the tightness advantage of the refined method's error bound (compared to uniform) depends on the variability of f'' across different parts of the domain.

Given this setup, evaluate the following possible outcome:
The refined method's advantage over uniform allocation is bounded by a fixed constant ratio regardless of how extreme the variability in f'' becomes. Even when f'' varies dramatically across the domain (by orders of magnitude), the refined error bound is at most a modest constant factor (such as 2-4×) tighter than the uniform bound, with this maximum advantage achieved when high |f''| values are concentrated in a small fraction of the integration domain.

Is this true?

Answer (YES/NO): NO